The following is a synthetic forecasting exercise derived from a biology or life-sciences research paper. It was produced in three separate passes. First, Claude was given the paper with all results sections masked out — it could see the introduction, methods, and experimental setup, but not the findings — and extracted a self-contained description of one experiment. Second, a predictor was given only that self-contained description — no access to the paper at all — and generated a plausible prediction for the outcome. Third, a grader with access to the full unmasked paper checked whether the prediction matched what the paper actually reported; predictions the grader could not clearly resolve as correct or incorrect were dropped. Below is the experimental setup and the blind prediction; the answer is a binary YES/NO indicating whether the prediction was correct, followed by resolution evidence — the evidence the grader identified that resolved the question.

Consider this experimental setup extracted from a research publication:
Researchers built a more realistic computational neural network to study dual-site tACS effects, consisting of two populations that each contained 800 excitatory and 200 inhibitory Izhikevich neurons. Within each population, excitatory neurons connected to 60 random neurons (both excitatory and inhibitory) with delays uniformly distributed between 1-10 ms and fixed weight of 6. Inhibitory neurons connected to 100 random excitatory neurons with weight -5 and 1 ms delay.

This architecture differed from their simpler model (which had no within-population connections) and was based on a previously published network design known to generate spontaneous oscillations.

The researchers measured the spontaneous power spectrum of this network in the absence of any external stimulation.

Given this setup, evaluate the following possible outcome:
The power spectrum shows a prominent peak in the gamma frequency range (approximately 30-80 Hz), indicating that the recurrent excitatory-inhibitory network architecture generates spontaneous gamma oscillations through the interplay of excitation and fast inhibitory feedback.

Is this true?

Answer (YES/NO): NO